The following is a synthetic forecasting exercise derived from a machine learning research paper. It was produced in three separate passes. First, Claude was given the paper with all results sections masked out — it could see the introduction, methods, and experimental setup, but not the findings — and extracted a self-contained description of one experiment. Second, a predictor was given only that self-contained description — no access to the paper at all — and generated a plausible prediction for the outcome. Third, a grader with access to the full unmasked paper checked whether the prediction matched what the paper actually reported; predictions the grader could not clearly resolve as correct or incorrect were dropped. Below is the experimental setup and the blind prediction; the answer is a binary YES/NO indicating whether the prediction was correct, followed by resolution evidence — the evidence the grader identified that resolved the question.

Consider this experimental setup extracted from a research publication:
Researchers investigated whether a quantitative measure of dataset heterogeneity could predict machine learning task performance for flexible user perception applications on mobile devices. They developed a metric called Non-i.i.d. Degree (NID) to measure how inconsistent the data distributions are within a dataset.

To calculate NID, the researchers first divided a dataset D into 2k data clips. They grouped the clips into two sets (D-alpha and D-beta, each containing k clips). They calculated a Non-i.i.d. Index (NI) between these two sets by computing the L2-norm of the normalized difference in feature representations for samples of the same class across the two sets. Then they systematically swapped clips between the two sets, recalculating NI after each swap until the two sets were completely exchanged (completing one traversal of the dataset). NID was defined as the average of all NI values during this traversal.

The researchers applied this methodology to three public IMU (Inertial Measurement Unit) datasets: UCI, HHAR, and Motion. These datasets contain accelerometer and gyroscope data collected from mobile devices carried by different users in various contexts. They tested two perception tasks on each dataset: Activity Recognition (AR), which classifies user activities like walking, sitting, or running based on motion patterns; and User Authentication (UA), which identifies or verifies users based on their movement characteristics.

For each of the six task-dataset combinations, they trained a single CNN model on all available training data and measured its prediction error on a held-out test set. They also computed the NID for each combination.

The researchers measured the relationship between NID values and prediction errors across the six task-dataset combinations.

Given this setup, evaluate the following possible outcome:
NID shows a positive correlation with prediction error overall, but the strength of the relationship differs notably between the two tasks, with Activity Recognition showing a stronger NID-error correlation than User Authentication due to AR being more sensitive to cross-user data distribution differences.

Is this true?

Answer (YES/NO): NO